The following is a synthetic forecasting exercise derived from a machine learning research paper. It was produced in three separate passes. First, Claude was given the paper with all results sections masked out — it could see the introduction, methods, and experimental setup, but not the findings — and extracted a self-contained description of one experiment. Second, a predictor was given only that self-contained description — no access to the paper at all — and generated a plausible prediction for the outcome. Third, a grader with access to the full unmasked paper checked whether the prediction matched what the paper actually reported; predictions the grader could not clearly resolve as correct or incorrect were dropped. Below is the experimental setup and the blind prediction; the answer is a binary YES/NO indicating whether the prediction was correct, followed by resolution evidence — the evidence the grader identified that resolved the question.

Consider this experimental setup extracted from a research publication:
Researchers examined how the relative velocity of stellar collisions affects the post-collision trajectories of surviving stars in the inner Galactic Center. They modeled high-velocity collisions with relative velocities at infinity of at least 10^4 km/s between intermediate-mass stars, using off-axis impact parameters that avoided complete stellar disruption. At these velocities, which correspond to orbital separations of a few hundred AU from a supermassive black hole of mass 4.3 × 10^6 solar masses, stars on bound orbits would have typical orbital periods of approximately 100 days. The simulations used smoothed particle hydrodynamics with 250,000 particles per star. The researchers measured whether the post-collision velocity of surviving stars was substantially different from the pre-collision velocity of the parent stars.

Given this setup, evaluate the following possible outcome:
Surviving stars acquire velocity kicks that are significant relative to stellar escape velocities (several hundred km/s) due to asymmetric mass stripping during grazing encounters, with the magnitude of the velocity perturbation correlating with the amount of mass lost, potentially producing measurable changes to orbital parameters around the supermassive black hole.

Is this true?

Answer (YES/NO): NO